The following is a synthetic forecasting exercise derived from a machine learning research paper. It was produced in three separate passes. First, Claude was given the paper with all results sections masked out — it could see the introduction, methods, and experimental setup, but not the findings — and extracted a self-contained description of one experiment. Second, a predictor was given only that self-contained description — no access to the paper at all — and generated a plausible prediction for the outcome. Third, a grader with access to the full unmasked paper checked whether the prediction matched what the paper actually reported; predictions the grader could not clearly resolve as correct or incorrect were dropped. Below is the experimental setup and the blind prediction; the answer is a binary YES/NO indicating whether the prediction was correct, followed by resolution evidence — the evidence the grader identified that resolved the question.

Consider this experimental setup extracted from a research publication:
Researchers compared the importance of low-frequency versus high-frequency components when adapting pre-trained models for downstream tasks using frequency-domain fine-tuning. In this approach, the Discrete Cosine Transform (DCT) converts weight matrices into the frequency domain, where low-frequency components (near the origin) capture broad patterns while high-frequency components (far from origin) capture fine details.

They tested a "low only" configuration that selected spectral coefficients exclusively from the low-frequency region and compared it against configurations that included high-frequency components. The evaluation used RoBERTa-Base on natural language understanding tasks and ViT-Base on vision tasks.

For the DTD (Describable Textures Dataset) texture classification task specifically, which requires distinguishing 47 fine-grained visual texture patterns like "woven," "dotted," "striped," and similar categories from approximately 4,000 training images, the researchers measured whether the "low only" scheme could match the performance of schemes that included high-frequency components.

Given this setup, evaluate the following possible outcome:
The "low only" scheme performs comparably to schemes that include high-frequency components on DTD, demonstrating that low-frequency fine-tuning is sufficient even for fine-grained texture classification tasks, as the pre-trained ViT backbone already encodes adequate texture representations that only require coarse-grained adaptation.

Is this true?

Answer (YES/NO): NO